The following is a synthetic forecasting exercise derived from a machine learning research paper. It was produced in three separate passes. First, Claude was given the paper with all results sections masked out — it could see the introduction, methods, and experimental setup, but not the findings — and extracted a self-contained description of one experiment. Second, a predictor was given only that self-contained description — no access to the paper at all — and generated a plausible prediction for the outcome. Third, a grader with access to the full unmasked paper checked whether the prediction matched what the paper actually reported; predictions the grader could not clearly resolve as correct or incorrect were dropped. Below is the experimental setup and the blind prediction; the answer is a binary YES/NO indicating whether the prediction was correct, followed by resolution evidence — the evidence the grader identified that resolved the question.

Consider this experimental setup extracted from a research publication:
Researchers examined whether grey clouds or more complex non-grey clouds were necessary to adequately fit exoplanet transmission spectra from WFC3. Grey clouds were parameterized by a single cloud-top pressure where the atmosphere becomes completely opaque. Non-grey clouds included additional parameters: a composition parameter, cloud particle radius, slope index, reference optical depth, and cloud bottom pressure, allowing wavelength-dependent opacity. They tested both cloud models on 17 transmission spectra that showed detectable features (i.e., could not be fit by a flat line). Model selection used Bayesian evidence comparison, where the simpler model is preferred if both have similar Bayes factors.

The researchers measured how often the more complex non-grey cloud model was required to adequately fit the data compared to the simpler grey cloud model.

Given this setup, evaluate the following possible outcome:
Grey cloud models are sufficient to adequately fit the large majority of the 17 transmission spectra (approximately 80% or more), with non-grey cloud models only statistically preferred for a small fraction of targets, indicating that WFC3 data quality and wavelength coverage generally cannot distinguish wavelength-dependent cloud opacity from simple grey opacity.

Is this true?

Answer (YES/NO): YES